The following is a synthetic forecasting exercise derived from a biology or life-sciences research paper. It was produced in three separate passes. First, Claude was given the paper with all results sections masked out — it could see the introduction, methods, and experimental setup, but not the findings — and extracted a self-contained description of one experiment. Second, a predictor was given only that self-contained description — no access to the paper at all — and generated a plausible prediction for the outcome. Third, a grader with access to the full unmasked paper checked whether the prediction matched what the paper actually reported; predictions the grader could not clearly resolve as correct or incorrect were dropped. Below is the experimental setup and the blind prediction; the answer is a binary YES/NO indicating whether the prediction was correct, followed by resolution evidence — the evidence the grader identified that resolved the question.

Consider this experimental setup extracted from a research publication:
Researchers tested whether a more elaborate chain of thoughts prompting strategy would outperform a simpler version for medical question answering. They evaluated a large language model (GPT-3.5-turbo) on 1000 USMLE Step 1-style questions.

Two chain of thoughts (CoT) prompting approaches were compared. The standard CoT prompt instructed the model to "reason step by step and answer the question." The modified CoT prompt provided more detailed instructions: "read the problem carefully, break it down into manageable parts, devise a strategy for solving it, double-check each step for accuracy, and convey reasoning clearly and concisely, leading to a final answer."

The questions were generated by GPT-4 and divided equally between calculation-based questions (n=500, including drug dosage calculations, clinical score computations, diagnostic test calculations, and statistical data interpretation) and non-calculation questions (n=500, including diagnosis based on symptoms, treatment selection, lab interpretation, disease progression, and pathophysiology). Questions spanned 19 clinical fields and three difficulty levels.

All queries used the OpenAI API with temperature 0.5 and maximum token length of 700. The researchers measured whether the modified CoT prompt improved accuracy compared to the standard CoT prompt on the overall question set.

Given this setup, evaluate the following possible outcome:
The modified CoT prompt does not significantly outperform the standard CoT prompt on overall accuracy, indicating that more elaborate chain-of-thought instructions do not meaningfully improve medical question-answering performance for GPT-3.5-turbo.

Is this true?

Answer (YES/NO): YES